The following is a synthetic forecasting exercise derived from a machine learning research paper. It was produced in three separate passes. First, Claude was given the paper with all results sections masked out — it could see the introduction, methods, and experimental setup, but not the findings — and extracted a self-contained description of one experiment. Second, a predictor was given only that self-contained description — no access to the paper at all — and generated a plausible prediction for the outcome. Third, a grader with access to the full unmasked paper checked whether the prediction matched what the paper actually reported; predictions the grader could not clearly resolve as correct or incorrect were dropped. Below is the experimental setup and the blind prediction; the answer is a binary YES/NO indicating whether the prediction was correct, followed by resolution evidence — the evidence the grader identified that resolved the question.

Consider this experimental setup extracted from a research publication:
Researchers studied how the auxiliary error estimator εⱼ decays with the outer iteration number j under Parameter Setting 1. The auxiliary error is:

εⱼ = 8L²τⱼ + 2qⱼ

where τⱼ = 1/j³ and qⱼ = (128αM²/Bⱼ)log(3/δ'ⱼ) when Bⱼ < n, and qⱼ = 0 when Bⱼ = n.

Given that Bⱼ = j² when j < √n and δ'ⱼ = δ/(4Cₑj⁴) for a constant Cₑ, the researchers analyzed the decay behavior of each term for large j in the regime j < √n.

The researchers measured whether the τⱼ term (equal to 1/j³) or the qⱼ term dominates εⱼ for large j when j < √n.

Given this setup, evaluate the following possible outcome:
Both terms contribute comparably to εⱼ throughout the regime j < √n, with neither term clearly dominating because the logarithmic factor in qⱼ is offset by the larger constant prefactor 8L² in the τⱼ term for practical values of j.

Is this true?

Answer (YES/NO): NO